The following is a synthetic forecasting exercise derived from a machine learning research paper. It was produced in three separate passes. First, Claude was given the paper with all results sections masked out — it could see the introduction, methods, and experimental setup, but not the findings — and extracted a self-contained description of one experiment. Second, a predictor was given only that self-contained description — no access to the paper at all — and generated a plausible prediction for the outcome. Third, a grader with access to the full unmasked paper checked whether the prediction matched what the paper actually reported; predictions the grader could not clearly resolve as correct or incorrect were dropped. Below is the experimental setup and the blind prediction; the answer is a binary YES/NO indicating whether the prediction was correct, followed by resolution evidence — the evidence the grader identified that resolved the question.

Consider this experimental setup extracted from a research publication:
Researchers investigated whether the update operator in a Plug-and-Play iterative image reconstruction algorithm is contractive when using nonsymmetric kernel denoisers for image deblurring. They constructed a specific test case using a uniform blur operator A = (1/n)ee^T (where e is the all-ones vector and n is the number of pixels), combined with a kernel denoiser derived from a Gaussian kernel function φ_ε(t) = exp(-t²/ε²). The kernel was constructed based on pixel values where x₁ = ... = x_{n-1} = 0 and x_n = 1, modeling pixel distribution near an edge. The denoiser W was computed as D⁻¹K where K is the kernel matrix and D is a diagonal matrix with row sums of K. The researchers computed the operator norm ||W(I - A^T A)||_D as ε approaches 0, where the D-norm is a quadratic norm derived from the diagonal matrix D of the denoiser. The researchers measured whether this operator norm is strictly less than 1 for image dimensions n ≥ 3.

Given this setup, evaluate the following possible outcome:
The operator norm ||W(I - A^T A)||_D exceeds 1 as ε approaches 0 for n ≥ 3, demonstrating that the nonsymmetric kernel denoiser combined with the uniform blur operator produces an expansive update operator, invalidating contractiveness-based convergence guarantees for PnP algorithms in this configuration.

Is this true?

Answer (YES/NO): YES